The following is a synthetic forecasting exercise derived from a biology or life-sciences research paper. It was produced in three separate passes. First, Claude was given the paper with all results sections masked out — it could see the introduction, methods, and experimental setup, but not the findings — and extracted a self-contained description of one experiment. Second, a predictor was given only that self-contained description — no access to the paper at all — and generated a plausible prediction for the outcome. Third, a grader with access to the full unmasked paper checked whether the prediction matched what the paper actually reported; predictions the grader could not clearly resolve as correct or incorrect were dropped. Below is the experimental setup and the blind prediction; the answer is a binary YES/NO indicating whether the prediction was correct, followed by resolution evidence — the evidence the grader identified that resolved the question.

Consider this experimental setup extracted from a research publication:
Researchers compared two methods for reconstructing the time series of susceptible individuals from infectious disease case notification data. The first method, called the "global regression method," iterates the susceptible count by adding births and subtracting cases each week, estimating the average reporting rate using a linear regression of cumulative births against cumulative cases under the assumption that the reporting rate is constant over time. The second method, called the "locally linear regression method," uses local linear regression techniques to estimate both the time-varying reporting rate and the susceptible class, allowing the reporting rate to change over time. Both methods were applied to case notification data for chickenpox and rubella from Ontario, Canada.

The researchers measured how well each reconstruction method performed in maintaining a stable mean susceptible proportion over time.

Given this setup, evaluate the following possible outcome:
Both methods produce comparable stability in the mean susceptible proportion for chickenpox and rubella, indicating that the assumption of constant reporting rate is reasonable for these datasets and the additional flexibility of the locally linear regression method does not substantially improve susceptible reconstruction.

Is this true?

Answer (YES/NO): NO